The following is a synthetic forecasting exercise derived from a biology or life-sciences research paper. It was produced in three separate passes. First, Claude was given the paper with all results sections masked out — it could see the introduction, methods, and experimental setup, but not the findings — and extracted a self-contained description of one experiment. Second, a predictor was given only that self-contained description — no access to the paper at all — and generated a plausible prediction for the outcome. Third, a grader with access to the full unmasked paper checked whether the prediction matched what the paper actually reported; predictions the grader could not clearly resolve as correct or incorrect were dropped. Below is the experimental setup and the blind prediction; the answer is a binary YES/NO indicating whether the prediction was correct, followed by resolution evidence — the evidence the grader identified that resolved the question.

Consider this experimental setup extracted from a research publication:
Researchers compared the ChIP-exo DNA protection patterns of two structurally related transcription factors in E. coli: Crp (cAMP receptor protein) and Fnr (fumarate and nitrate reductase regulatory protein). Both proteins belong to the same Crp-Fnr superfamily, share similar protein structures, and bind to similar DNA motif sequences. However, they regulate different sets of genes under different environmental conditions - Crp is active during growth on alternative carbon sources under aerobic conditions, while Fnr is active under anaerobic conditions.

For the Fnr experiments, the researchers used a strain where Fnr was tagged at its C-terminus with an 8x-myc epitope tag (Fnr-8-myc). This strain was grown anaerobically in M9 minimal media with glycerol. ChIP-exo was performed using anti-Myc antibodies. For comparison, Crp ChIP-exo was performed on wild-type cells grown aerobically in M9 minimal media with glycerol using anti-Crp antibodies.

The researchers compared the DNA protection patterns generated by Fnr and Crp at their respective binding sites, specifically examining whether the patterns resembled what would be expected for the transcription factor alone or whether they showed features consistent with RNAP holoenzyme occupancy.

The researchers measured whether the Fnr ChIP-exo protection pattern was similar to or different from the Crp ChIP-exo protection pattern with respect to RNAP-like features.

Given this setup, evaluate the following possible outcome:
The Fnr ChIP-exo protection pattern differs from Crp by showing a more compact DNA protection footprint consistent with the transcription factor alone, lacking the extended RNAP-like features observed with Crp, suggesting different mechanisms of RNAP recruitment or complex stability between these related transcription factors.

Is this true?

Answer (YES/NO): NO